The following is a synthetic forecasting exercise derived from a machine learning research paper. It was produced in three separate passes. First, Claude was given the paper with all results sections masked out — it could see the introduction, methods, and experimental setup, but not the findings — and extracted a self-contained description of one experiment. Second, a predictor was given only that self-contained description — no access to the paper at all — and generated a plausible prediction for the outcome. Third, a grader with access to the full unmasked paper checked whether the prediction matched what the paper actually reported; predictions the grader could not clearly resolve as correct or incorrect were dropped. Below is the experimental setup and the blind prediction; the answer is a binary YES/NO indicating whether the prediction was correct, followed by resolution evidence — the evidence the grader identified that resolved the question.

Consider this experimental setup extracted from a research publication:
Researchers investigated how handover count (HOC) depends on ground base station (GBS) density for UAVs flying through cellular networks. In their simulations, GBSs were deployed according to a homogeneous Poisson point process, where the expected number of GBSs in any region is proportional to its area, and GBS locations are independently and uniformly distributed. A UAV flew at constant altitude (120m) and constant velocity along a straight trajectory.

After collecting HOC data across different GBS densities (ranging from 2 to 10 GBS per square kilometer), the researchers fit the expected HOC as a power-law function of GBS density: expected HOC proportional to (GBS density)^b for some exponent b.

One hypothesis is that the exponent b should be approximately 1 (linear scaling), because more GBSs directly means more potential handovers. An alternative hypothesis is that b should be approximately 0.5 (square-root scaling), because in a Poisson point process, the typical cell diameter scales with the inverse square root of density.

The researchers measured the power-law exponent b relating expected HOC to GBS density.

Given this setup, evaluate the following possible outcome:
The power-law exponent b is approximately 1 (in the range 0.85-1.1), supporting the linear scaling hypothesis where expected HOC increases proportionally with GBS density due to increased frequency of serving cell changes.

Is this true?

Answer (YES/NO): NO